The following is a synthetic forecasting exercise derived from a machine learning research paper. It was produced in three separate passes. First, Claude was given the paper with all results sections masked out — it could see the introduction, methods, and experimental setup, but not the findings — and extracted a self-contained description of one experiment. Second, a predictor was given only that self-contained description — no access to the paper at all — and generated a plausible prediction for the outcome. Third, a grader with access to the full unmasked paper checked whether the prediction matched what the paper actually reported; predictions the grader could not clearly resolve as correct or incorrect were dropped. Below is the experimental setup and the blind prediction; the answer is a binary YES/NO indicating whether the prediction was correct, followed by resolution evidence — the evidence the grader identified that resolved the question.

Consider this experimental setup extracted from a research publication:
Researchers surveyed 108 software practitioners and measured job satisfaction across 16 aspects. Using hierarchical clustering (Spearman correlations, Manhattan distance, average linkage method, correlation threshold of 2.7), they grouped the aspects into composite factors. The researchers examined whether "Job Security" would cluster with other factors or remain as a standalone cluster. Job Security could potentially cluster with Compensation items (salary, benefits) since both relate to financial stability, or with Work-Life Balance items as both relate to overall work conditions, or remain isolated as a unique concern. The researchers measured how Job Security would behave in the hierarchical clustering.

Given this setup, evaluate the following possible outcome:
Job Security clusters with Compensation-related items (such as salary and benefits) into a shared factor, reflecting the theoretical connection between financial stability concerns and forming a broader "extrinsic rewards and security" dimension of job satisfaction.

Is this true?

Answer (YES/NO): NO